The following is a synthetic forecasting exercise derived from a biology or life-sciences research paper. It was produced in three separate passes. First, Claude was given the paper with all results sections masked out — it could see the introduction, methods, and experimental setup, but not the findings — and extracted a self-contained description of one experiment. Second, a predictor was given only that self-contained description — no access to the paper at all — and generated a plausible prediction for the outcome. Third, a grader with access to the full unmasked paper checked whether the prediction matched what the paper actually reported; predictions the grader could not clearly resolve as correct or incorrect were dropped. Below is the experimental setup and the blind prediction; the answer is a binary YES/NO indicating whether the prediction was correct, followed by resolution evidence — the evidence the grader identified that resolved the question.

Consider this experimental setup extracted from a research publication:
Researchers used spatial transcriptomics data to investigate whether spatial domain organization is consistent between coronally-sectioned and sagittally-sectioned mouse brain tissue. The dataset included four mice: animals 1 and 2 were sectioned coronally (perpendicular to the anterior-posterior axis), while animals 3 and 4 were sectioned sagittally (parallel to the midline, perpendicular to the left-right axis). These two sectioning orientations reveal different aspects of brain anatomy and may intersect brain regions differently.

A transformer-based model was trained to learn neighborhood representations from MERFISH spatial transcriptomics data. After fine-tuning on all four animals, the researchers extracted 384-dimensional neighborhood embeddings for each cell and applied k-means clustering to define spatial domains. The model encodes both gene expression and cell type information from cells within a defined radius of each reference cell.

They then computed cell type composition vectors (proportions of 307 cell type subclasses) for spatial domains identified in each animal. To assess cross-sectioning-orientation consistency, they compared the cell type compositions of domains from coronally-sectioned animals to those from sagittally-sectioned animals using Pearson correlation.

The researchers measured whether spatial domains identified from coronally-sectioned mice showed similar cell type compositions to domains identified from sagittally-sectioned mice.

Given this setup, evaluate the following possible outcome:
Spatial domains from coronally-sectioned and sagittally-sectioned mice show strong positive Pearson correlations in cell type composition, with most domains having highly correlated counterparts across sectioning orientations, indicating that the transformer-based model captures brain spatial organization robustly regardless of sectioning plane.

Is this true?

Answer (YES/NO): NO